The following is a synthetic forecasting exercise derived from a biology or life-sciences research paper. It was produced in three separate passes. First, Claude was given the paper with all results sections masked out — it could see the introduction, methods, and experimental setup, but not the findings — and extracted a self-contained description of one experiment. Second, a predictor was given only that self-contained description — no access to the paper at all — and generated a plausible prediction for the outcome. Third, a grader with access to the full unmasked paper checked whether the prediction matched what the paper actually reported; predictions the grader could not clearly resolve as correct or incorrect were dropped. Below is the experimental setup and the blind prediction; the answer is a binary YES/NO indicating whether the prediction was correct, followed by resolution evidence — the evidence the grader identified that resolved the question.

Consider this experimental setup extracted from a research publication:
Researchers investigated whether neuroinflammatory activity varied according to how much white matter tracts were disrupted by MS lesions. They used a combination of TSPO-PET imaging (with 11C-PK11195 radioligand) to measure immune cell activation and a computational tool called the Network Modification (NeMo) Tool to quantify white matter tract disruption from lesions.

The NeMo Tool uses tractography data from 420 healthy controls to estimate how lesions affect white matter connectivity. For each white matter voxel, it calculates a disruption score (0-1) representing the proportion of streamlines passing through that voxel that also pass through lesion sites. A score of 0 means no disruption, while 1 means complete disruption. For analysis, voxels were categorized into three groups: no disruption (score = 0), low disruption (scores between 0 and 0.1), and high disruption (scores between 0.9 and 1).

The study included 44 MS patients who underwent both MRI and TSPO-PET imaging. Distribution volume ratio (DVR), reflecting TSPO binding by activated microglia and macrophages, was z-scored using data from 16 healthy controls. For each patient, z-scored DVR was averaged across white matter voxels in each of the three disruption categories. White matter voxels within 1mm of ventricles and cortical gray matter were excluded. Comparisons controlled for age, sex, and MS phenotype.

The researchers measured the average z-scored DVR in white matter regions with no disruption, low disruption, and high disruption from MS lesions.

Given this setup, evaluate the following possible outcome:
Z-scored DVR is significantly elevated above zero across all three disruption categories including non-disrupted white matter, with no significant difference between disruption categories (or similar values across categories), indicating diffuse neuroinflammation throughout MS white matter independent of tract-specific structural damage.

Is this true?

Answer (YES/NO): NO